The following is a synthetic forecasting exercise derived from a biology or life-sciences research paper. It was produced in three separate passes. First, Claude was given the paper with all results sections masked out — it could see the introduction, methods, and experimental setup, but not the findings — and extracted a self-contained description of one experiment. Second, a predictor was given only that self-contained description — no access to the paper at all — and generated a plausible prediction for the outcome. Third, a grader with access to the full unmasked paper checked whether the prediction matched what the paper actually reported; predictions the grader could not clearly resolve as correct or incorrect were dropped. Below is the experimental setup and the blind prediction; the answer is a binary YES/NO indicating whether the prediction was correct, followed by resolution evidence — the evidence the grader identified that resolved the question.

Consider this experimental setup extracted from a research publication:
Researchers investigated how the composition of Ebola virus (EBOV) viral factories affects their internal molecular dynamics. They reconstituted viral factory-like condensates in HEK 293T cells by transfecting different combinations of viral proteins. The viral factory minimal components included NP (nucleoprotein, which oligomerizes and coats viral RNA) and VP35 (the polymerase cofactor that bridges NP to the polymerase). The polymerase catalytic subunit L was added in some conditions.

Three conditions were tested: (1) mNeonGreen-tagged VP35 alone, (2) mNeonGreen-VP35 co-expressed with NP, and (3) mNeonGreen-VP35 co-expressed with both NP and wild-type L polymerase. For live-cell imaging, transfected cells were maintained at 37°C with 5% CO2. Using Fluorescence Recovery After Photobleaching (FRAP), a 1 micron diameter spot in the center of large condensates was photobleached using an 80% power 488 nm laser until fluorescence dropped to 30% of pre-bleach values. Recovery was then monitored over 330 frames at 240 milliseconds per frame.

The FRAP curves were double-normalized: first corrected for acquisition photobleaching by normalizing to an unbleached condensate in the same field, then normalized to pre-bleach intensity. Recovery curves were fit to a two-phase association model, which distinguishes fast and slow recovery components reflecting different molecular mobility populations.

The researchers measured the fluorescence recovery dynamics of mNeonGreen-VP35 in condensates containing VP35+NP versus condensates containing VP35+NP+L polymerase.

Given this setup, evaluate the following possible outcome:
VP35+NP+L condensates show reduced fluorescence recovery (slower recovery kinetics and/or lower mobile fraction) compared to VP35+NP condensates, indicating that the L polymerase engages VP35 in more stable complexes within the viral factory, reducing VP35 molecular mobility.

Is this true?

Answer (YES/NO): YES